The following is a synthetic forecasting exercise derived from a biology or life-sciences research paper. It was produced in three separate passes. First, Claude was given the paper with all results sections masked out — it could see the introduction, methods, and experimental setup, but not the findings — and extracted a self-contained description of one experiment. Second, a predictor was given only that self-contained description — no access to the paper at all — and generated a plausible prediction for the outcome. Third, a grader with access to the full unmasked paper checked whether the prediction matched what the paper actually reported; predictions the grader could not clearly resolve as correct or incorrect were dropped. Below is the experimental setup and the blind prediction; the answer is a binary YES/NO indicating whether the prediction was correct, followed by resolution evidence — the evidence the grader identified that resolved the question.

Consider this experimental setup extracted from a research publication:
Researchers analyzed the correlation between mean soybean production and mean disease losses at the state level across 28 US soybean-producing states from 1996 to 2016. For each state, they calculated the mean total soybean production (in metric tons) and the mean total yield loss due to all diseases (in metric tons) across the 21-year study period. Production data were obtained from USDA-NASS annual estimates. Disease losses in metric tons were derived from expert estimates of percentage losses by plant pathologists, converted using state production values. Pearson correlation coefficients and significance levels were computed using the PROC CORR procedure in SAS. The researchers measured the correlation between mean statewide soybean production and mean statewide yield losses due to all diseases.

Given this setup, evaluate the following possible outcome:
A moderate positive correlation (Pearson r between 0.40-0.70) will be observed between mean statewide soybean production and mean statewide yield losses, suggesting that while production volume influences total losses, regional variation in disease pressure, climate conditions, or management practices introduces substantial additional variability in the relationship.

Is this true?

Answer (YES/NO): NO